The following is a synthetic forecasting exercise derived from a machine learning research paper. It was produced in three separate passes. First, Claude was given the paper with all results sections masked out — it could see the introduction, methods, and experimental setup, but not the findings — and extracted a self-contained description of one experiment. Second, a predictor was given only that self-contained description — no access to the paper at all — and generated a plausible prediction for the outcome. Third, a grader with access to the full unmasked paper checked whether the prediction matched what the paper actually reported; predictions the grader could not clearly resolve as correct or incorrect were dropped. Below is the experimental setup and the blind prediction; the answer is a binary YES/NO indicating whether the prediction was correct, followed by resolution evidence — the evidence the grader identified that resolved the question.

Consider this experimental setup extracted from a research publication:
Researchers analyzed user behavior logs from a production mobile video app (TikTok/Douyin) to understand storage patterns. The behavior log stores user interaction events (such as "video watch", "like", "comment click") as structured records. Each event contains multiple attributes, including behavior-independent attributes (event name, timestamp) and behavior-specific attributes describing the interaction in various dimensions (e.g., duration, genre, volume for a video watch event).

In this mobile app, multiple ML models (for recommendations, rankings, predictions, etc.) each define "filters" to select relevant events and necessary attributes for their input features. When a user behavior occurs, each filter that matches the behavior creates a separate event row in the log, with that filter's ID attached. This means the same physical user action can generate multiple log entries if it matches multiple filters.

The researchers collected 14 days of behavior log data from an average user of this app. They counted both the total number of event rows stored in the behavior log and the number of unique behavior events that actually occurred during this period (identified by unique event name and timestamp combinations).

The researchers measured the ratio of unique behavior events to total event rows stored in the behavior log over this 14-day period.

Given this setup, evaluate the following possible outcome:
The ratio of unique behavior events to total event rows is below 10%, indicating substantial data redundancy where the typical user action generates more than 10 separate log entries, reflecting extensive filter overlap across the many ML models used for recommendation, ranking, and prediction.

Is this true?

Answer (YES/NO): NO